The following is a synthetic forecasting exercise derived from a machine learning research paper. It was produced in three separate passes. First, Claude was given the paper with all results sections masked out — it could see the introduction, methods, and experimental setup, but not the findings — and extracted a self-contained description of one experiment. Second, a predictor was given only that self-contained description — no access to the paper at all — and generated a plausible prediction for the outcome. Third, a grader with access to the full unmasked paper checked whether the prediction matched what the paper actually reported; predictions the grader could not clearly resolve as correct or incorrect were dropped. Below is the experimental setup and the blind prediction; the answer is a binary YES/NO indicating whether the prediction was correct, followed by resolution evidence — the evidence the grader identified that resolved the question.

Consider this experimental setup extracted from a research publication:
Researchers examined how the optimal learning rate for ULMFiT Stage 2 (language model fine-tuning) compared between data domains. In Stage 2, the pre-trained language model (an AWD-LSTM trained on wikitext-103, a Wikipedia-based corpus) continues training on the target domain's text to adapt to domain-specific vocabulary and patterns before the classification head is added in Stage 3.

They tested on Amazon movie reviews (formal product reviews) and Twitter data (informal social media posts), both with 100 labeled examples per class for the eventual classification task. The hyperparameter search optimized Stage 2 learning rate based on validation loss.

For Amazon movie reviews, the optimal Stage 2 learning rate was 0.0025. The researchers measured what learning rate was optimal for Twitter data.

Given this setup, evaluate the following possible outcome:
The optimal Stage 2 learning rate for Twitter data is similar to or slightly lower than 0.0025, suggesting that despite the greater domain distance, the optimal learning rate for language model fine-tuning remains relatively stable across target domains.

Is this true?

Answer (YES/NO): NO